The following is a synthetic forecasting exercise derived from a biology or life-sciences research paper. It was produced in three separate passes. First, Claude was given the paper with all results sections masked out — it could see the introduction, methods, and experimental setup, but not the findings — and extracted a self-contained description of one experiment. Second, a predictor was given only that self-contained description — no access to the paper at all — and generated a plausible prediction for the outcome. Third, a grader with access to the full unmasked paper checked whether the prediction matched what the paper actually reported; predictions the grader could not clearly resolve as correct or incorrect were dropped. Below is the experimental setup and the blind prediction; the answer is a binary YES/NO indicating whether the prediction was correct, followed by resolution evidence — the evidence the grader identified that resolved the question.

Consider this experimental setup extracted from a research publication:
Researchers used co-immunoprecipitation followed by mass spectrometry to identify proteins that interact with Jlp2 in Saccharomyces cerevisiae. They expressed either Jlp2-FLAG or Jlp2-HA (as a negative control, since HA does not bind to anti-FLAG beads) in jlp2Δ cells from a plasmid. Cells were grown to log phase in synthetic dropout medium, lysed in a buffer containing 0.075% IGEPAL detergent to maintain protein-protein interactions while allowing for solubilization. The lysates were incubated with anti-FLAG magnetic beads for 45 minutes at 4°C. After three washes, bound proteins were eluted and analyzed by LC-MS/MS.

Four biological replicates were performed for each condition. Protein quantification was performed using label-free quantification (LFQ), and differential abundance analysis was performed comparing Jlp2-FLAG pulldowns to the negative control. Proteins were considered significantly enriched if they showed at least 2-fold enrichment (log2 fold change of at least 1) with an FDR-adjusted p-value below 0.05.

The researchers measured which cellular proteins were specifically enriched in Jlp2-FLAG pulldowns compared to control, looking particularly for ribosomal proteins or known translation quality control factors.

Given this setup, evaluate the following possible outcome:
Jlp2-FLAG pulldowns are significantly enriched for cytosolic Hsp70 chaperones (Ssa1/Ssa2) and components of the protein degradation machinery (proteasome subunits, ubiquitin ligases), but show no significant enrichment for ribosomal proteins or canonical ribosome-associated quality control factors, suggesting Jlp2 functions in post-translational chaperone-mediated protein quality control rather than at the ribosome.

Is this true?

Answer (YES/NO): NO